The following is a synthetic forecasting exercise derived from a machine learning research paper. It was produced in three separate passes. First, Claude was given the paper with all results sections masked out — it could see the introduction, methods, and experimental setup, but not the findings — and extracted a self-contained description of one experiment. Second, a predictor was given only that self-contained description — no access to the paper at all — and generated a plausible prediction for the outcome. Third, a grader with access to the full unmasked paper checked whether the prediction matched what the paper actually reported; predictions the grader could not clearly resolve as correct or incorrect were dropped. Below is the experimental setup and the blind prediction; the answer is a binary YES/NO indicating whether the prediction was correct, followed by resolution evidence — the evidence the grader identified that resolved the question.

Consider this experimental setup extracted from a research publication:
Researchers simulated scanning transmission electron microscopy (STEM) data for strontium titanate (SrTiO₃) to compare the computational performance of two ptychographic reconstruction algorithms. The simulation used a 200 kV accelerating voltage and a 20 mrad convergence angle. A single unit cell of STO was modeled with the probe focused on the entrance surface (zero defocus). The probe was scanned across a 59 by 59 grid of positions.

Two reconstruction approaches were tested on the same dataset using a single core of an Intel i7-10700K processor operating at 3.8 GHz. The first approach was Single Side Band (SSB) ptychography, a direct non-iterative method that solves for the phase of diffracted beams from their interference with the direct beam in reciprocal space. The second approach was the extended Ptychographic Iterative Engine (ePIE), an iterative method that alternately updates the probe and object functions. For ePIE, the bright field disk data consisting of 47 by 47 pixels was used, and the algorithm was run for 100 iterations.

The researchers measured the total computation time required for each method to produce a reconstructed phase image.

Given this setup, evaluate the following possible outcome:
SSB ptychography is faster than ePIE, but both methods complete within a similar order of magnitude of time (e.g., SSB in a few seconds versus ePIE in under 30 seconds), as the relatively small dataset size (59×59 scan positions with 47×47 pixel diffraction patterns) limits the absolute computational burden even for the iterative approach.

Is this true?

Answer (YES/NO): NO